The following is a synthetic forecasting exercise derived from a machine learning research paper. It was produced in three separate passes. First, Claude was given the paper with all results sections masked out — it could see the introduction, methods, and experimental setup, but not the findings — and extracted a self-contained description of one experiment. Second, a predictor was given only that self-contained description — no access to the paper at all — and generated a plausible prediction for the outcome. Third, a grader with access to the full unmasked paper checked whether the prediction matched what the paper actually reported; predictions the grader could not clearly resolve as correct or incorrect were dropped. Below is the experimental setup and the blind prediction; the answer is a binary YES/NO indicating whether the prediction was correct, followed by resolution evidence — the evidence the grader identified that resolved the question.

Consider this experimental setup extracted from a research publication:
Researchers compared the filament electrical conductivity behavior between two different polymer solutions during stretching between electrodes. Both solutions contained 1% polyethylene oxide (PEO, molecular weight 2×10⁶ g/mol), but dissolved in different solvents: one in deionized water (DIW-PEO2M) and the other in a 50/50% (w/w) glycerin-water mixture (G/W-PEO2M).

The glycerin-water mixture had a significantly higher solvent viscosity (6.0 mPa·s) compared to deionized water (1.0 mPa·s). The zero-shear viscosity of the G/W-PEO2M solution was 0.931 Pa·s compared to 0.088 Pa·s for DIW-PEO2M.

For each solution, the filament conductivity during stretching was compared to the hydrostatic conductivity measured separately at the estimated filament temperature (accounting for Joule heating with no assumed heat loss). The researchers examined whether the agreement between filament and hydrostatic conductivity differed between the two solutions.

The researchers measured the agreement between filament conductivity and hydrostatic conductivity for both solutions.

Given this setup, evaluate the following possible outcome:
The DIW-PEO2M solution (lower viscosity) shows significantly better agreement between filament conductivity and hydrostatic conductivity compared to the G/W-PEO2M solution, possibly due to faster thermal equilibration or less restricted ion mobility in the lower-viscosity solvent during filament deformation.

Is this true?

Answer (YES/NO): NO